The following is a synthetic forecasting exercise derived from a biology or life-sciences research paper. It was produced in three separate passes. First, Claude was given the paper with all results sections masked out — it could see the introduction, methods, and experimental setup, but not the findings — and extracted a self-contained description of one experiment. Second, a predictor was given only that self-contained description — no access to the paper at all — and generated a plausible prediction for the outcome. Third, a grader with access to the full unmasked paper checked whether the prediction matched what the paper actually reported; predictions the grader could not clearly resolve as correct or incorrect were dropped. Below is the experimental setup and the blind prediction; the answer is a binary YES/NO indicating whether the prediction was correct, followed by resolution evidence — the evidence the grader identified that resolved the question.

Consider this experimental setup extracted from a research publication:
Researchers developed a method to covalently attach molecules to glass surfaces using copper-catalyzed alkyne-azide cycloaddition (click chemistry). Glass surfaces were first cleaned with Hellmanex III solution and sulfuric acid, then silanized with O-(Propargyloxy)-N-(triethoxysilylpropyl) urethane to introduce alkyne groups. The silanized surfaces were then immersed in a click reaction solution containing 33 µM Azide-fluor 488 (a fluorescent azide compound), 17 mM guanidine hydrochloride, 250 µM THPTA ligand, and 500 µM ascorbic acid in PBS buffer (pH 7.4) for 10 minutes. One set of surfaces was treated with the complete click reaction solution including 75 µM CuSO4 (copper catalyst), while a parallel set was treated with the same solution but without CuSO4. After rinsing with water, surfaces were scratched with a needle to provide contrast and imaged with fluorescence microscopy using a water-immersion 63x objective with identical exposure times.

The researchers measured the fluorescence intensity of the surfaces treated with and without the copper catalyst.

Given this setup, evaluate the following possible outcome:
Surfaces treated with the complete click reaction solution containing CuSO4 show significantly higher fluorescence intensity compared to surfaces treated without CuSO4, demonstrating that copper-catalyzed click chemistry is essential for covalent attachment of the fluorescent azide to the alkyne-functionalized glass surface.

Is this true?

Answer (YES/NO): YES